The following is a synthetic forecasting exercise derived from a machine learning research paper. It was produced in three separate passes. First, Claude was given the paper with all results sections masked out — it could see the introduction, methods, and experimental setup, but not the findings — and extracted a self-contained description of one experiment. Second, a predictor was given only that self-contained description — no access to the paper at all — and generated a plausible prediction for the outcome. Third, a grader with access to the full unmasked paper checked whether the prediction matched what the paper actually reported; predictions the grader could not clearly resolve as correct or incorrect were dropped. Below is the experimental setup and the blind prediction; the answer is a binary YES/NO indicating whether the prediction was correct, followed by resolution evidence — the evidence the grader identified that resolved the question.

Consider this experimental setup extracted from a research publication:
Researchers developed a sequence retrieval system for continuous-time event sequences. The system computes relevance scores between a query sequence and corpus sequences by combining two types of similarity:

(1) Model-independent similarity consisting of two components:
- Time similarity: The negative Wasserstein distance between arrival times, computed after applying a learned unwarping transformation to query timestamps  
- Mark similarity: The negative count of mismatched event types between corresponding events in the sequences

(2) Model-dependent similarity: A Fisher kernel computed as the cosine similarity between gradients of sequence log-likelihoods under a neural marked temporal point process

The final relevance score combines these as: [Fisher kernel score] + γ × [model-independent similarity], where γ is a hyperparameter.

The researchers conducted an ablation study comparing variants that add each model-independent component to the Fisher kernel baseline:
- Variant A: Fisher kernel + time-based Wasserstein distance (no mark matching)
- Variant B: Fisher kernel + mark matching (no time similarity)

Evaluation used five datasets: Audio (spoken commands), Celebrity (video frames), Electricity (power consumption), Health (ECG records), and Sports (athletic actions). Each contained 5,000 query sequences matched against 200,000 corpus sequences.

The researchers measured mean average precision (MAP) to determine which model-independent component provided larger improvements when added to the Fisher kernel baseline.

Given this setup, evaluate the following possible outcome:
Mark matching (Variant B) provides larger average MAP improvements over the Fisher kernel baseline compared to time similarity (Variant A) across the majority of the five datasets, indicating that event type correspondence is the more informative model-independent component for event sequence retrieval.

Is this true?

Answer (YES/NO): NO